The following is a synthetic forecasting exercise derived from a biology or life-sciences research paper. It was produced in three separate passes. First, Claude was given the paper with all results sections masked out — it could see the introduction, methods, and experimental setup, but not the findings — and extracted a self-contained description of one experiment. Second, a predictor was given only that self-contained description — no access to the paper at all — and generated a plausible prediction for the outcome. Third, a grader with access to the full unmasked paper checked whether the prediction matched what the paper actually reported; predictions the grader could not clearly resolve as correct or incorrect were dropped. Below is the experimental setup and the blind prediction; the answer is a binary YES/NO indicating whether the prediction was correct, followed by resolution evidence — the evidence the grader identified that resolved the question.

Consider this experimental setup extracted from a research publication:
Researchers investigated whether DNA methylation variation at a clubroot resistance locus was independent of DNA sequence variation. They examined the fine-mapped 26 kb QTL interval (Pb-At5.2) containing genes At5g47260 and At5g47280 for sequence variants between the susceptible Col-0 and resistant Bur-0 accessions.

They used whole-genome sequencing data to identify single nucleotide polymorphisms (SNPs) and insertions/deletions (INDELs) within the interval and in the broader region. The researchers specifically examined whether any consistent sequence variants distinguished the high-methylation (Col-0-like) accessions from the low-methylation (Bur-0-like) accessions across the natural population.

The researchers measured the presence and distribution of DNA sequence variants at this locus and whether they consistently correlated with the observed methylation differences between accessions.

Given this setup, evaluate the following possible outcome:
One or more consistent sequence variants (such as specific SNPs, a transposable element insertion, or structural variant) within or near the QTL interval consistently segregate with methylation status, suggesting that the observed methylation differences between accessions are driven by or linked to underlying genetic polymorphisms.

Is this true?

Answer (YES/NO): NO